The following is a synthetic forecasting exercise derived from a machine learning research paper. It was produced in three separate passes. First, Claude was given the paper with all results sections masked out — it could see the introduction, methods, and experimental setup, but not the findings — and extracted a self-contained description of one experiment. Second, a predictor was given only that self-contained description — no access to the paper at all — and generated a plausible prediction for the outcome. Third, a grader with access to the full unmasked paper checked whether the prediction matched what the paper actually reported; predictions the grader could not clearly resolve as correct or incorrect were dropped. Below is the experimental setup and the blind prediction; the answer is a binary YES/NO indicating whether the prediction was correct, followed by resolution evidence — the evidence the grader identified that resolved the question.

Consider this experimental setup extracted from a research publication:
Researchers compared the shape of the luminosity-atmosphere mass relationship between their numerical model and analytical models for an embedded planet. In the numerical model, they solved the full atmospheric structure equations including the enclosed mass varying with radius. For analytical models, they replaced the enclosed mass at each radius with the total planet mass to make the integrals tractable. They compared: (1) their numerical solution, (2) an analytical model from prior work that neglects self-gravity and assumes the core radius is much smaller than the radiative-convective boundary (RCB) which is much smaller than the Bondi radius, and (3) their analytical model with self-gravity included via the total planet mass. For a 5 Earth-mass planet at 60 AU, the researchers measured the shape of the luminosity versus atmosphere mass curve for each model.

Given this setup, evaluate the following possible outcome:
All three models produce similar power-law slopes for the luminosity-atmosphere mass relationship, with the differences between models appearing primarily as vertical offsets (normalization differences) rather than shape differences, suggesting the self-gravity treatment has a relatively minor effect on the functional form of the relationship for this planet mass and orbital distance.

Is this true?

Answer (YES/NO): NO